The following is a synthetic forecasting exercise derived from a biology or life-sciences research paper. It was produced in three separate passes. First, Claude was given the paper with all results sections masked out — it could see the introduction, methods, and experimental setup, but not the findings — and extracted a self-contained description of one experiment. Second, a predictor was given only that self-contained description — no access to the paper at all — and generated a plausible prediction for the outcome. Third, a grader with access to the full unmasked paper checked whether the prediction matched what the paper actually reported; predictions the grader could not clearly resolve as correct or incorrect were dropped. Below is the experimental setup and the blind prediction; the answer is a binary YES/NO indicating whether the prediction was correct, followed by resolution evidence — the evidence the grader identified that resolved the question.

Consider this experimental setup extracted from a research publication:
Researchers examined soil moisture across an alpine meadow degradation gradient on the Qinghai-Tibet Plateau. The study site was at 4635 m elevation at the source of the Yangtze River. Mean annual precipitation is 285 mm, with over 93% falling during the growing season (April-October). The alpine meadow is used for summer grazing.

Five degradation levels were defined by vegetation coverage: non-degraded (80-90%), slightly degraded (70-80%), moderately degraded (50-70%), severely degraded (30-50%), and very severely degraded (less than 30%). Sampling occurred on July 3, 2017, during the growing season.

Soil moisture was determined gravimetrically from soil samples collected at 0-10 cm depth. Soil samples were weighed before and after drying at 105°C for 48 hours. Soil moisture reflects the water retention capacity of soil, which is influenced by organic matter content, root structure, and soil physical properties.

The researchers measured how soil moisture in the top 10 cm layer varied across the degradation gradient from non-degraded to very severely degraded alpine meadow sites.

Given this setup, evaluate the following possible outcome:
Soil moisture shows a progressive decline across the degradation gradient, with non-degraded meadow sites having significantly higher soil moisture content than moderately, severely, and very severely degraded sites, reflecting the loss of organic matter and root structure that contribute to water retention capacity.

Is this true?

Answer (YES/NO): NO